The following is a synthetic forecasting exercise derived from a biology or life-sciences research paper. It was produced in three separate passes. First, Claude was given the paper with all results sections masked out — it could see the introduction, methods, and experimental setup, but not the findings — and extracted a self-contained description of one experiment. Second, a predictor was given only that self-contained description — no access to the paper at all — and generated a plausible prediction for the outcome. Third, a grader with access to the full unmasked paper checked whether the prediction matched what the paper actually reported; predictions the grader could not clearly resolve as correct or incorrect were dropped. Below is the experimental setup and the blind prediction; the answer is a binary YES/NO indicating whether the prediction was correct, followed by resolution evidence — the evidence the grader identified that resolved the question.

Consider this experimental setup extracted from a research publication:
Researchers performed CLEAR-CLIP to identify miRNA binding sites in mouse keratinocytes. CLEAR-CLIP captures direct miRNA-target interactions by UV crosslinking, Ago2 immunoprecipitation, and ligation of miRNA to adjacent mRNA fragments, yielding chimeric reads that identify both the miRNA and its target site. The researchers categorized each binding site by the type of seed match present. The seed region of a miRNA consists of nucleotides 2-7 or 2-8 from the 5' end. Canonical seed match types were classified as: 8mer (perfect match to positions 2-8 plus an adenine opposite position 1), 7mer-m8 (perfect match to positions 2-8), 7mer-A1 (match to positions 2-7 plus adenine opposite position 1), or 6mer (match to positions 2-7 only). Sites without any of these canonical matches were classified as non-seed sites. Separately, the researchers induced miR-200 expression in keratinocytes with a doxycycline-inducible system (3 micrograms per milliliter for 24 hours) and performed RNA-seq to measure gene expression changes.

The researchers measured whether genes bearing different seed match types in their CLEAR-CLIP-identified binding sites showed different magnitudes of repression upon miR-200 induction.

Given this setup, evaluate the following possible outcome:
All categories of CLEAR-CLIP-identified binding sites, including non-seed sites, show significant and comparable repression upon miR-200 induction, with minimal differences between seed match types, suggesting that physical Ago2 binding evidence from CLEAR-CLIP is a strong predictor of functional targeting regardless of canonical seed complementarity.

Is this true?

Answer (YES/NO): NO